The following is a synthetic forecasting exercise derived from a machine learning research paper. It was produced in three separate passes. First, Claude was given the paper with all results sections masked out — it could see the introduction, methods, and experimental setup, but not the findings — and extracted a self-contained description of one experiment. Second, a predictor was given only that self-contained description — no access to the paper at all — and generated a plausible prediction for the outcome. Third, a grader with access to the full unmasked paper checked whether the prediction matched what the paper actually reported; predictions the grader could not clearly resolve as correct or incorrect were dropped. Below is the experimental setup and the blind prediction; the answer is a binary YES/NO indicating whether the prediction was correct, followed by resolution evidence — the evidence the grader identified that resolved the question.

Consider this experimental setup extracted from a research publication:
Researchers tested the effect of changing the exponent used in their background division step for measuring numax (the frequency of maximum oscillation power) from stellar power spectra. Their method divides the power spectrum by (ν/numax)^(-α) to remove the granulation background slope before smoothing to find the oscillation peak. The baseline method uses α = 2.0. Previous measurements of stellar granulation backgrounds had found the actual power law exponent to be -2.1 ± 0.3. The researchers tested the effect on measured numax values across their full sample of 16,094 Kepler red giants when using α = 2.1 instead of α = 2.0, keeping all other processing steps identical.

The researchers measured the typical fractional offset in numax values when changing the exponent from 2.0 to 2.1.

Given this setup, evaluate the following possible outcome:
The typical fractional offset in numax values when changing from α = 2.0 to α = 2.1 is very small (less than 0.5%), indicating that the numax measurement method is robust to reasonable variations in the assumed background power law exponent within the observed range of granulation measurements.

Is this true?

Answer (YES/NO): YES